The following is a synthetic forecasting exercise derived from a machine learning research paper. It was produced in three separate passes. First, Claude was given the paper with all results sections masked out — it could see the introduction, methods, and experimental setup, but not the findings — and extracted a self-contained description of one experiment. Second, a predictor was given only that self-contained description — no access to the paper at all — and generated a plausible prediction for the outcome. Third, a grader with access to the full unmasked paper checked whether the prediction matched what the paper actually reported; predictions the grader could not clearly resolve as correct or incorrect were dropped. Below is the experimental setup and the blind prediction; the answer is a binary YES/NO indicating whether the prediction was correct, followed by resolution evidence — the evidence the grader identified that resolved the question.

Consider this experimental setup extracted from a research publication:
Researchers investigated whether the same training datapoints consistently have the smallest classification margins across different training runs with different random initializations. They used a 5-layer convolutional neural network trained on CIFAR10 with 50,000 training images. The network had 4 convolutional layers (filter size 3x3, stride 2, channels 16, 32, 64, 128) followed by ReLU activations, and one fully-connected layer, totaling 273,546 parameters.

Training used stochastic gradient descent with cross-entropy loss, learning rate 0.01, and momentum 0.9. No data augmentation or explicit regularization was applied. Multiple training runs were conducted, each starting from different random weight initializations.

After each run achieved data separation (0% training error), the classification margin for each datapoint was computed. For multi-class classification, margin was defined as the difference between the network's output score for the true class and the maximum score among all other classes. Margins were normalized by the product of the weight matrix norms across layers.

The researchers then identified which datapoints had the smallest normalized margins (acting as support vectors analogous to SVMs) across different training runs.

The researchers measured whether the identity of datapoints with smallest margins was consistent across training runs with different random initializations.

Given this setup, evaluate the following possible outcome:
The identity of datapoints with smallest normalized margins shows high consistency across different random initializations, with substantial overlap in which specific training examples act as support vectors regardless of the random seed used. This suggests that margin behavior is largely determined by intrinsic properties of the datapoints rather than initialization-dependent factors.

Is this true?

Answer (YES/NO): NO